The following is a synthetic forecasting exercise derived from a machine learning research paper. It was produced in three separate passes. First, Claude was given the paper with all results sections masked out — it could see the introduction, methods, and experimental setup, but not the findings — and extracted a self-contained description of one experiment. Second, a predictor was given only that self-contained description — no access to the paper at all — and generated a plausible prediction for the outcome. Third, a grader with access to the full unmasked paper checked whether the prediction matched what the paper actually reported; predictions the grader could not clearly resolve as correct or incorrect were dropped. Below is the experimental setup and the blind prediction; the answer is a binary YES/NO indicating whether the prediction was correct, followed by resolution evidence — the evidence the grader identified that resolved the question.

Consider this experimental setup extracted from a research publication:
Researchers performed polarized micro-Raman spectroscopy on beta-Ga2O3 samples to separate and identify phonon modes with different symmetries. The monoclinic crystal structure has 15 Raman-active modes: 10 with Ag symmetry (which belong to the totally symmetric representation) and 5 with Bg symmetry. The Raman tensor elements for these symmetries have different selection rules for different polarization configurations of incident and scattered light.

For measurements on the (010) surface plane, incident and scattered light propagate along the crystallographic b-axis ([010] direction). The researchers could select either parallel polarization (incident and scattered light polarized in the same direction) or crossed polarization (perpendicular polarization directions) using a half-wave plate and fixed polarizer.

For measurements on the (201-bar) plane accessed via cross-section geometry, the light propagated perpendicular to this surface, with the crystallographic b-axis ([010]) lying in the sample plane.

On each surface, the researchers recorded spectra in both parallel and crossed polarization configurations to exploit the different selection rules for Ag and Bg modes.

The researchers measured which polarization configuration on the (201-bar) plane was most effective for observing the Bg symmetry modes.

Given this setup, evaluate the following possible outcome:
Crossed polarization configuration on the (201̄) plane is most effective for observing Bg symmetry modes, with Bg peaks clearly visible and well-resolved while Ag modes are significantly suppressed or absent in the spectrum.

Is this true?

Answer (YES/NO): YES